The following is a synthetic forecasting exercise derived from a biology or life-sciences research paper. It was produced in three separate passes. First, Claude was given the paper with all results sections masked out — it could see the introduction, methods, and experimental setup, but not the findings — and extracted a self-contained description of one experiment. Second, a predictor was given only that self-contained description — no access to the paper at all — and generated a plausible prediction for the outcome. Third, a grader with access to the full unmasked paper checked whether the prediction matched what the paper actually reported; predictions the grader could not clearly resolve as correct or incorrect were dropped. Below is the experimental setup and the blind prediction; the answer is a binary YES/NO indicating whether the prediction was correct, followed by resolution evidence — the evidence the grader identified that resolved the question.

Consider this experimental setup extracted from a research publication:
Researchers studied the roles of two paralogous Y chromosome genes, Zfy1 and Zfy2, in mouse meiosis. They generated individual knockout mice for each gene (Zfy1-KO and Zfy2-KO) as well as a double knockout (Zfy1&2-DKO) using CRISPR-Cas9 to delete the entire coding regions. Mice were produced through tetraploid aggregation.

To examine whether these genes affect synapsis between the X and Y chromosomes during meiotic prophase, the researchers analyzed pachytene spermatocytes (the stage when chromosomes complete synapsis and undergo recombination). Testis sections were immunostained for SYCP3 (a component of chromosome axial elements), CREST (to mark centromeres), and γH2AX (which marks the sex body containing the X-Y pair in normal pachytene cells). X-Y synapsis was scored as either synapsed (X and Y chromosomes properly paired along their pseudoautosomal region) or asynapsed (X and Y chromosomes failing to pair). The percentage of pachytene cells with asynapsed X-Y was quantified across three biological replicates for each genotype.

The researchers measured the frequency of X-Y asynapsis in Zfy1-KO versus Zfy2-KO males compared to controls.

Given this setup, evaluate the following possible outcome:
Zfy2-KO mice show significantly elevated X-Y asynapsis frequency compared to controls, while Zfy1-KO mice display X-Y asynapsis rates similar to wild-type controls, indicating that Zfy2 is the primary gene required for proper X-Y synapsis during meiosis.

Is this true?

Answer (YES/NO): YES